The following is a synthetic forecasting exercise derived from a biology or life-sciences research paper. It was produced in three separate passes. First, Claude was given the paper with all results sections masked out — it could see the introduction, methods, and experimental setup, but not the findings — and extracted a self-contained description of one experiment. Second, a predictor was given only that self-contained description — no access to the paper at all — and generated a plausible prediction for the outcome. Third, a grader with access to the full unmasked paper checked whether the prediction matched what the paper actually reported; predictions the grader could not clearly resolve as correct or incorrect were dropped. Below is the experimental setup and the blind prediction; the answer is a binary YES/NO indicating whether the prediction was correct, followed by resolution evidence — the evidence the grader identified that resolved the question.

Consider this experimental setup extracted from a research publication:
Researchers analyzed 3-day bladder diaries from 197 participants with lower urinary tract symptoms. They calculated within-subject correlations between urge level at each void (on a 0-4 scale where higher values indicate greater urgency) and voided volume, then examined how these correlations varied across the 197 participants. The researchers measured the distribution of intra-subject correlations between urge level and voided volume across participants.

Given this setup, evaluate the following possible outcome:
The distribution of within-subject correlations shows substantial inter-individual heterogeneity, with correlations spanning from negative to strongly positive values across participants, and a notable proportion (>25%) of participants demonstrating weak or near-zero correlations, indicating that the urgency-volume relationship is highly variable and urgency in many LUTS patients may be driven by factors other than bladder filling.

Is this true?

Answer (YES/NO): YES